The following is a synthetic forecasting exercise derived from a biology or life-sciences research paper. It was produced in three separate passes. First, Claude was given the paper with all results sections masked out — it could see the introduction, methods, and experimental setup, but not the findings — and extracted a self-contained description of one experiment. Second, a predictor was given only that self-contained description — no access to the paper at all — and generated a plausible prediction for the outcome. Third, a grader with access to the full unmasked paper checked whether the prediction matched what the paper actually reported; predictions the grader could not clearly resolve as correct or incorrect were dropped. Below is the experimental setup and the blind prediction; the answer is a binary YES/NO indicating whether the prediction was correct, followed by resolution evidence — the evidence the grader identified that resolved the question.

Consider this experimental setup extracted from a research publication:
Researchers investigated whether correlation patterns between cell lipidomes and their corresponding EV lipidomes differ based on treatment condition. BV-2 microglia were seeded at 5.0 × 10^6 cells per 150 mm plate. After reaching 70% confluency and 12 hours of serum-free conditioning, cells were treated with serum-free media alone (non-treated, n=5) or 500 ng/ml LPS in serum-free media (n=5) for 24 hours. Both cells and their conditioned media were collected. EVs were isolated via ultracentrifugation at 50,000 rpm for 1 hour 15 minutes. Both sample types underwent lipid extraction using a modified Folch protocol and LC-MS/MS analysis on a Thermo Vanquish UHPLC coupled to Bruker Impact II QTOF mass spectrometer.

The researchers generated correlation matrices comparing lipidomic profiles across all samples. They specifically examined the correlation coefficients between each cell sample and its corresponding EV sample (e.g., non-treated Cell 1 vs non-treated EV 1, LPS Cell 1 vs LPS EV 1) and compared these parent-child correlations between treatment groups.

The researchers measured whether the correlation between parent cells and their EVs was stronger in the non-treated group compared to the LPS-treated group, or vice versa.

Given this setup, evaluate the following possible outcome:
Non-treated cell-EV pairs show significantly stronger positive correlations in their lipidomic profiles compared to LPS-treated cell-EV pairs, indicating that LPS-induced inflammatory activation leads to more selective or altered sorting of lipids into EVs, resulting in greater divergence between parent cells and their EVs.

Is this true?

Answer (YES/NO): NO